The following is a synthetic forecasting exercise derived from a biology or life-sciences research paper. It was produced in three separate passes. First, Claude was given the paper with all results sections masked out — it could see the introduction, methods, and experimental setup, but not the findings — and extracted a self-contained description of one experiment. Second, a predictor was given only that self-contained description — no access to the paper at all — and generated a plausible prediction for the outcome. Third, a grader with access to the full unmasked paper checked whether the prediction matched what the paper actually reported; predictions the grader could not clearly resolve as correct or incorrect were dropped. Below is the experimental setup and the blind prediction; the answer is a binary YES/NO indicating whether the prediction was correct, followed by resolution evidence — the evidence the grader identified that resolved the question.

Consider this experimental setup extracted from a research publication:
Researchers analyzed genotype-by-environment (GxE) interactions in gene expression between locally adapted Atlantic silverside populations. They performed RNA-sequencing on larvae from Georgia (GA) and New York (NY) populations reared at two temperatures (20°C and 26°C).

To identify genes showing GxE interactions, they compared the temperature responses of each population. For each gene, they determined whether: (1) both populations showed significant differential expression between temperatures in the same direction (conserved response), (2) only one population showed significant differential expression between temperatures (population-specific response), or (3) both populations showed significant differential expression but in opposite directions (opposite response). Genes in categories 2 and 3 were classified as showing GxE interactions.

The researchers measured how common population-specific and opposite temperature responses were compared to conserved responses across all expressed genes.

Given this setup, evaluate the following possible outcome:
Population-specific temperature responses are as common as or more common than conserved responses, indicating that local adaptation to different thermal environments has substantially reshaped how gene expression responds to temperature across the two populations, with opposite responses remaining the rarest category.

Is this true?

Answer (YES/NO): YES